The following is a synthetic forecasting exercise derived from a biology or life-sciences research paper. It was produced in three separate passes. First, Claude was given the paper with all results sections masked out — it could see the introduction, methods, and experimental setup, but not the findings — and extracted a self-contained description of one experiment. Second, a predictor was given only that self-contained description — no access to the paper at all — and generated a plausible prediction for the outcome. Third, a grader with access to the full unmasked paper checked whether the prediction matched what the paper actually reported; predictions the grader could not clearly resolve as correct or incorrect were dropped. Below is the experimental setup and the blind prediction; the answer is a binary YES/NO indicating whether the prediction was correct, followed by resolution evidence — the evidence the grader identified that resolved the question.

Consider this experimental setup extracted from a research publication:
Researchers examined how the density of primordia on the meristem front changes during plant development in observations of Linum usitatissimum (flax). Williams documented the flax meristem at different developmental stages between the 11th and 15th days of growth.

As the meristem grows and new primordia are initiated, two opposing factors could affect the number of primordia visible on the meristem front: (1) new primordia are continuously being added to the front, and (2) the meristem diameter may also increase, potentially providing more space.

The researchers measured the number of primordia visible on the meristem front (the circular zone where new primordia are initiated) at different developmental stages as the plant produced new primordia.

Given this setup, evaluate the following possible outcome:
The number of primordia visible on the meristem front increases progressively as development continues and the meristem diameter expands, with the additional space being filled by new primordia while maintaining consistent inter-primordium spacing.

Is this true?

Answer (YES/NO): NO